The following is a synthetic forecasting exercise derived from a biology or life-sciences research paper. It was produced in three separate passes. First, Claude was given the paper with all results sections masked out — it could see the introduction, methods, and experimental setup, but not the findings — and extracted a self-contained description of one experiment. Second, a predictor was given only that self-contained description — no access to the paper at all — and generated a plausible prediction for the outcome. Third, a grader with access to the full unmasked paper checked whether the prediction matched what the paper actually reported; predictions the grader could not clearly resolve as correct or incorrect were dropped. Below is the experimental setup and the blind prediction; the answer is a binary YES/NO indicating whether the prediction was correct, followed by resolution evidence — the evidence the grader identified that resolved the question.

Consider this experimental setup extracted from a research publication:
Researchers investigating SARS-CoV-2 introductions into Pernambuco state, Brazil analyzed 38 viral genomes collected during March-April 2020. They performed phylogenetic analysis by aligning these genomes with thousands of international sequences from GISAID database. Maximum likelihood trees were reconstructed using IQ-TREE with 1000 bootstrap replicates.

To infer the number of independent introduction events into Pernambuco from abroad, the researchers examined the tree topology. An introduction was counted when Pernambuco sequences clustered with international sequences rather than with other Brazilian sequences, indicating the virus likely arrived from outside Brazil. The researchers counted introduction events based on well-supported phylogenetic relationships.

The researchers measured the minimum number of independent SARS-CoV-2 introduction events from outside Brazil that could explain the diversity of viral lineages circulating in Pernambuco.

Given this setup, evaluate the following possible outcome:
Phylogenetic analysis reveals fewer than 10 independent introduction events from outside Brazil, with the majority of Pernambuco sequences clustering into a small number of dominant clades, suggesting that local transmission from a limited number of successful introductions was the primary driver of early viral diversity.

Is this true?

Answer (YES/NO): YES